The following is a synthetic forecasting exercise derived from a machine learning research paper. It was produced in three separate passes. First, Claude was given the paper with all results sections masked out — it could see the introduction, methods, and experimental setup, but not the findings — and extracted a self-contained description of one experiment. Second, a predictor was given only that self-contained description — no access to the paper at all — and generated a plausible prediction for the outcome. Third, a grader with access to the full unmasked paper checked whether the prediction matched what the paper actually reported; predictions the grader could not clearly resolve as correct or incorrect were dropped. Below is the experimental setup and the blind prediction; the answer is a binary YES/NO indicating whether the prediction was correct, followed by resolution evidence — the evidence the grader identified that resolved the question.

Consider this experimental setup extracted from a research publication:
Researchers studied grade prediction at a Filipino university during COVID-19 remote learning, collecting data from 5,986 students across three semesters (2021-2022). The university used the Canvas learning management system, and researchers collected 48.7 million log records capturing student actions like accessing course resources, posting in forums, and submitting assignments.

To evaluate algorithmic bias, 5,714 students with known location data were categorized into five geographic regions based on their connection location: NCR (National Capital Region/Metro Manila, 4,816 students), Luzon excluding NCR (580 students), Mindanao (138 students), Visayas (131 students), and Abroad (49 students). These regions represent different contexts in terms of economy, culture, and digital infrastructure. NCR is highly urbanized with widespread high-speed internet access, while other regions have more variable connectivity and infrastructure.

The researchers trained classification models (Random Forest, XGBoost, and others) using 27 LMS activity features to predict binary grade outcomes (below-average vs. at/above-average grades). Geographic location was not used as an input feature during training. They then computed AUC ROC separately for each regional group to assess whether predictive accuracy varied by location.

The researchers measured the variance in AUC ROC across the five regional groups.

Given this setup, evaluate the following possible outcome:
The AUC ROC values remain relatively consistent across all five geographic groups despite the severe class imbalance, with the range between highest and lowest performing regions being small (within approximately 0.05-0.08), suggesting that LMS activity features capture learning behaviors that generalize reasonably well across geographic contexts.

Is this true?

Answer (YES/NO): NO